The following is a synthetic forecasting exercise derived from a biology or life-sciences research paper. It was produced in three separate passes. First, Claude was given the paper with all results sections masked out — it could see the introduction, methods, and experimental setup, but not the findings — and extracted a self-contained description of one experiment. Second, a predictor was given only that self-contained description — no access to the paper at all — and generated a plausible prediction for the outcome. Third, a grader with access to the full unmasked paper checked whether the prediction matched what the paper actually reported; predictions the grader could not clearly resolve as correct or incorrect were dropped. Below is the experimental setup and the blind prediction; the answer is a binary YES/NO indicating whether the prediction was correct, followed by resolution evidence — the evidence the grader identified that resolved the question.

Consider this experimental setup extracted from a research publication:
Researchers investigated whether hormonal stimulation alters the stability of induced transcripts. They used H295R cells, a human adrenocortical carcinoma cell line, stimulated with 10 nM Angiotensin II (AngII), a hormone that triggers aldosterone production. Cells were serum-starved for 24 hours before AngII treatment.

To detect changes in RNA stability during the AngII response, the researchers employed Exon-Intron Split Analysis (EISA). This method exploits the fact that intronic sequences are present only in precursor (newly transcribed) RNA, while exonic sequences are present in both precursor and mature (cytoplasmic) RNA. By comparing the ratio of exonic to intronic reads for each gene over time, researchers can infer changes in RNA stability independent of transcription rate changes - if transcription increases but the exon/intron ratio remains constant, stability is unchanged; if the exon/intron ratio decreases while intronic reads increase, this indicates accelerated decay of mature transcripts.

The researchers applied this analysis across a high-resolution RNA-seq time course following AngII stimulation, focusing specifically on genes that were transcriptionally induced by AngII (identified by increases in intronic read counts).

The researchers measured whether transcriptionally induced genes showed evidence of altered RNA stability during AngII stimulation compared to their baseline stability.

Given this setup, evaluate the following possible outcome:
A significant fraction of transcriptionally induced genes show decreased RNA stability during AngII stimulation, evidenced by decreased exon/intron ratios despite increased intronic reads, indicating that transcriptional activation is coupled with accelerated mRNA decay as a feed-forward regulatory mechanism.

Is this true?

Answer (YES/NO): YES